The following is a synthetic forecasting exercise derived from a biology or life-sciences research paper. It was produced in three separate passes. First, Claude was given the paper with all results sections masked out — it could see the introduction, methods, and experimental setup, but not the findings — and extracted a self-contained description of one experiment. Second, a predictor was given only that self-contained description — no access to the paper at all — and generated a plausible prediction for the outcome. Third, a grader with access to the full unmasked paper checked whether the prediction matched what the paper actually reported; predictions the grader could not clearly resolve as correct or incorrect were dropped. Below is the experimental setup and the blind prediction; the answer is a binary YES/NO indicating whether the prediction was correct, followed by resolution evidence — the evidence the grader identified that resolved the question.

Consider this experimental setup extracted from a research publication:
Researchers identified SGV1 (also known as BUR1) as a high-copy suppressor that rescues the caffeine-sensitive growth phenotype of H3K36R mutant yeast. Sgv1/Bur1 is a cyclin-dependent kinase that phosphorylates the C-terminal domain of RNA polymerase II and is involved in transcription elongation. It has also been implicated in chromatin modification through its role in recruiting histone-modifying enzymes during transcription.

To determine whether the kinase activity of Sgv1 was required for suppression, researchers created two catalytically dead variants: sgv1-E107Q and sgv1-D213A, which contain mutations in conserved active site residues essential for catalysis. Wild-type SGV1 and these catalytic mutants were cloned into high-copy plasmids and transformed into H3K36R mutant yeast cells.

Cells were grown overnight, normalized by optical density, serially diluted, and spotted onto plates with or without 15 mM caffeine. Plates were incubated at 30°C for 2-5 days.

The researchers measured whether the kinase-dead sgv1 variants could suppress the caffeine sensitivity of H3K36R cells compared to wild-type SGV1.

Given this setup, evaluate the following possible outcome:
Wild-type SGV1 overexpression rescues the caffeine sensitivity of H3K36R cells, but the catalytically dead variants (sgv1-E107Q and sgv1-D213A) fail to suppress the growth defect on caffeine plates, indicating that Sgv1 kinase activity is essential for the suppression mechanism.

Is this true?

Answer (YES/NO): NO